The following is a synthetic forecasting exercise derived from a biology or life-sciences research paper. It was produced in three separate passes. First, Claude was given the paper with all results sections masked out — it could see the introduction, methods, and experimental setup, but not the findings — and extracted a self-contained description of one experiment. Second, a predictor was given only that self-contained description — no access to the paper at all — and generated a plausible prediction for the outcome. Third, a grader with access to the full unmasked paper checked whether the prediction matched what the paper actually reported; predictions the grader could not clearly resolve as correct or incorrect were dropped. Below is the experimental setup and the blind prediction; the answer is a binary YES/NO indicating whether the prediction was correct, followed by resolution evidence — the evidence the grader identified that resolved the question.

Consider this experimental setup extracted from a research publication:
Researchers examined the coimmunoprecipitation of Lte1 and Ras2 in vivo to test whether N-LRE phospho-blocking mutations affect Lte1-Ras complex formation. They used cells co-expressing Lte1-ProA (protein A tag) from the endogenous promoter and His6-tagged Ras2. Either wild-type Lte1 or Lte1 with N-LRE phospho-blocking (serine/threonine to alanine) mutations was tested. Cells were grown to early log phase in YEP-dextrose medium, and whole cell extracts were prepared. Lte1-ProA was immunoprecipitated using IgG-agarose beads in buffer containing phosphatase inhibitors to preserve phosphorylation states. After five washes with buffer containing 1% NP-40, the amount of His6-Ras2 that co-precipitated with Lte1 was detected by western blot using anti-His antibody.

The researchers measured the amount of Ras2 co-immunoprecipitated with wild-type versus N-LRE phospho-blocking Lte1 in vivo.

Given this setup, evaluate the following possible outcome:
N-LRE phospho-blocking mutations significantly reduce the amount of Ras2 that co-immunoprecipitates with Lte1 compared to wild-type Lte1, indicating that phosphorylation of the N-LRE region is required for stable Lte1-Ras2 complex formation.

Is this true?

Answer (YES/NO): NO